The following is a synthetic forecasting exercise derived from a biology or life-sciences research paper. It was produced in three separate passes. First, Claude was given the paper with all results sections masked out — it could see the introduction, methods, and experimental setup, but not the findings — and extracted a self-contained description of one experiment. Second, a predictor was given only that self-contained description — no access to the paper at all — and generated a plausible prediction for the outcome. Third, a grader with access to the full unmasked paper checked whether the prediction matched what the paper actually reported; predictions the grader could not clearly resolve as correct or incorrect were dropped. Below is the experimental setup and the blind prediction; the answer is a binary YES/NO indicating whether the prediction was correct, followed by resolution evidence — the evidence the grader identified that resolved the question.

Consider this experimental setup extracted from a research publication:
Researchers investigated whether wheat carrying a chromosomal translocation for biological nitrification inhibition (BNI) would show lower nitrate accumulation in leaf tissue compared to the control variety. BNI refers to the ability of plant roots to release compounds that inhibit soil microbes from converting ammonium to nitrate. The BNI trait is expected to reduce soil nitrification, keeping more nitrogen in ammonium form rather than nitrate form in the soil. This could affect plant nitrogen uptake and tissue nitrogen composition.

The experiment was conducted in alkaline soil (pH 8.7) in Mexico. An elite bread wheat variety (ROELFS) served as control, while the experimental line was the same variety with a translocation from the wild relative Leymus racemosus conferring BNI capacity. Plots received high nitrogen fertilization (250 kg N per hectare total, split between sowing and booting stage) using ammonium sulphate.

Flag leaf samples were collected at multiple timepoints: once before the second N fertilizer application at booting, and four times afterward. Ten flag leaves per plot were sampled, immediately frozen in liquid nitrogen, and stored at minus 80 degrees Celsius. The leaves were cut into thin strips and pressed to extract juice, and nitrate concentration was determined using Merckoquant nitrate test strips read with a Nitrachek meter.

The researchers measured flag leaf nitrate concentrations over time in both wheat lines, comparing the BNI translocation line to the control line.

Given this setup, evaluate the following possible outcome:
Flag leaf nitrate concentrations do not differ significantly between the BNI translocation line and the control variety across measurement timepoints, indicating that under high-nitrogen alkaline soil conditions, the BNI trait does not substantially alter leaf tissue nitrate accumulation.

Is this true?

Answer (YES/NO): NO